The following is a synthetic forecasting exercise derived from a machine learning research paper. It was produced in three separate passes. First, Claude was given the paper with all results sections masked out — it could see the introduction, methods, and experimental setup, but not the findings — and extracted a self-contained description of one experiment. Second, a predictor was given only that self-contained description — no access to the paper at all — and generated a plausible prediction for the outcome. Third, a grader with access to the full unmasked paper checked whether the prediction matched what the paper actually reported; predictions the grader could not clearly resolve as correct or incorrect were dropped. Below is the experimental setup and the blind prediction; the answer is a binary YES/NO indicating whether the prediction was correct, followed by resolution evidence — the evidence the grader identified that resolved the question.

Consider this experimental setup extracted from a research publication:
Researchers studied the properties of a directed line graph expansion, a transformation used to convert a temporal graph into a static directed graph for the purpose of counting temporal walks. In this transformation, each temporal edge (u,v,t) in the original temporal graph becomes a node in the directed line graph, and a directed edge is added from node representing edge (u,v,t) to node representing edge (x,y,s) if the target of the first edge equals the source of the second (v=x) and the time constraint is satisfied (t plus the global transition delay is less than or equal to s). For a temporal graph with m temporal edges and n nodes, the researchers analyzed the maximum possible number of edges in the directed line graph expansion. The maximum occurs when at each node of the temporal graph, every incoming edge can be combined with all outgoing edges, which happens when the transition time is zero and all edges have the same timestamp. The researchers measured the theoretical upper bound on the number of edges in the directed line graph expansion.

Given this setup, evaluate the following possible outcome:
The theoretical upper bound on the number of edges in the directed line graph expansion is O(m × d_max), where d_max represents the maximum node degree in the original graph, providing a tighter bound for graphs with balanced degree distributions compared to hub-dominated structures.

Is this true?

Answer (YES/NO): NO